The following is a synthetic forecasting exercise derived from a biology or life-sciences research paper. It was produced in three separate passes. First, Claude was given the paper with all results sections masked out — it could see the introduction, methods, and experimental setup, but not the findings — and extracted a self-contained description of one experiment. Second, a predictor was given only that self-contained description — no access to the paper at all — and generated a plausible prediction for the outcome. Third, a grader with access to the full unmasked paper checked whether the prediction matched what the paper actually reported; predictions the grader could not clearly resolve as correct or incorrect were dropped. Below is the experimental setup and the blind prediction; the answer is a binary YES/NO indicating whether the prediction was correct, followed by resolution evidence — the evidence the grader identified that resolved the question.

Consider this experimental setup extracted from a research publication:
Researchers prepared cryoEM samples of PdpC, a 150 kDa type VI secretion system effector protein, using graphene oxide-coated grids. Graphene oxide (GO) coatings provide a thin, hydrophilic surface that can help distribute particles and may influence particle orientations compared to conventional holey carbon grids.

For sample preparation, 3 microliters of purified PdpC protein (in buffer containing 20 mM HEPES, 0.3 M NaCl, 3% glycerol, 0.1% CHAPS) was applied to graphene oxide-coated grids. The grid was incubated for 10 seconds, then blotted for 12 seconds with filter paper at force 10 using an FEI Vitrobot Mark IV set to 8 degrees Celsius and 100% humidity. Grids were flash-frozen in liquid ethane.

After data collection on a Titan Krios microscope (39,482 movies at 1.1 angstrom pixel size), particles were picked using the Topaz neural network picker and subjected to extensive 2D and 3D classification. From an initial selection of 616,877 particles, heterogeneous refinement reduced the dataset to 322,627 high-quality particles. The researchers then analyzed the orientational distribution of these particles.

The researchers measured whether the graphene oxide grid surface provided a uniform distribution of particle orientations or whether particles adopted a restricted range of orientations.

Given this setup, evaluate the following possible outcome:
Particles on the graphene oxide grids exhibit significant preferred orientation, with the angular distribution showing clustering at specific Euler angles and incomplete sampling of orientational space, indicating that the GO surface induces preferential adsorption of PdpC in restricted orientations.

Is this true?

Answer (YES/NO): YES